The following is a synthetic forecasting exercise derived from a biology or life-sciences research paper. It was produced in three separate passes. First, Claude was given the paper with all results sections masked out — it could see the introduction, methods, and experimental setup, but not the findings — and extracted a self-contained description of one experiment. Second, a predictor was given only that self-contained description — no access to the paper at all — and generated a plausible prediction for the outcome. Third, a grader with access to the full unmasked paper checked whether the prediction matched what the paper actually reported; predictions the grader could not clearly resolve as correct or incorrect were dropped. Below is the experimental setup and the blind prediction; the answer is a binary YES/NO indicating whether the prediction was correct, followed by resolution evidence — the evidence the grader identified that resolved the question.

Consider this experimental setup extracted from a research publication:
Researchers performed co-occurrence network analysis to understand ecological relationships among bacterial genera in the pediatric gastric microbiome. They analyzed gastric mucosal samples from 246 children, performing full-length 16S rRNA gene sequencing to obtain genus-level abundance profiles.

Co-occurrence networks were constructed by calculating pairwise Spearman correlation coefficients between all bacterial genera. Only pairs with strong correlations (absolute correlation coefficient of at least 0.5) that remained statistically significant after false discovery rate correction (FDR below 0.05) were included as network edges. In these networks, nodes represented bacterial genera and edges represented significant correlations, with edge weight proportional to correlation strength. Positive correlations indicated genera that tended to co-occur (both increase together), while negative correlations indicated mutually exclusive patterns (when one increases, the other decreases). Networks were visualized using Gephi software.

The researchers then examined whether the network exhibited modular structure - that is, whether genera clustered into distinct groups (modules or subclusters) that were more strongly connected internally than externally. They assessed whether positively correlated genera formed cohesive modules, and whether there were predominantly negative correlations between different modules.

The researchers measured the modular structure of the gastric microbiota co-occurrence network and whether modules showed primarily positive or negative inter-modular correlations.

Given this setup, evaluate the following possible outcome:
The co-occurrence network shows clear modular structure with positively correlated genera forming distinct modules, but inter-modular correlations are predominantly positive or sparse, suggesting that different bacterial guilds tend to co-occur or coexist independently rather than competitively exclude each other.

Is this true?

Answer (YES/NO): NO